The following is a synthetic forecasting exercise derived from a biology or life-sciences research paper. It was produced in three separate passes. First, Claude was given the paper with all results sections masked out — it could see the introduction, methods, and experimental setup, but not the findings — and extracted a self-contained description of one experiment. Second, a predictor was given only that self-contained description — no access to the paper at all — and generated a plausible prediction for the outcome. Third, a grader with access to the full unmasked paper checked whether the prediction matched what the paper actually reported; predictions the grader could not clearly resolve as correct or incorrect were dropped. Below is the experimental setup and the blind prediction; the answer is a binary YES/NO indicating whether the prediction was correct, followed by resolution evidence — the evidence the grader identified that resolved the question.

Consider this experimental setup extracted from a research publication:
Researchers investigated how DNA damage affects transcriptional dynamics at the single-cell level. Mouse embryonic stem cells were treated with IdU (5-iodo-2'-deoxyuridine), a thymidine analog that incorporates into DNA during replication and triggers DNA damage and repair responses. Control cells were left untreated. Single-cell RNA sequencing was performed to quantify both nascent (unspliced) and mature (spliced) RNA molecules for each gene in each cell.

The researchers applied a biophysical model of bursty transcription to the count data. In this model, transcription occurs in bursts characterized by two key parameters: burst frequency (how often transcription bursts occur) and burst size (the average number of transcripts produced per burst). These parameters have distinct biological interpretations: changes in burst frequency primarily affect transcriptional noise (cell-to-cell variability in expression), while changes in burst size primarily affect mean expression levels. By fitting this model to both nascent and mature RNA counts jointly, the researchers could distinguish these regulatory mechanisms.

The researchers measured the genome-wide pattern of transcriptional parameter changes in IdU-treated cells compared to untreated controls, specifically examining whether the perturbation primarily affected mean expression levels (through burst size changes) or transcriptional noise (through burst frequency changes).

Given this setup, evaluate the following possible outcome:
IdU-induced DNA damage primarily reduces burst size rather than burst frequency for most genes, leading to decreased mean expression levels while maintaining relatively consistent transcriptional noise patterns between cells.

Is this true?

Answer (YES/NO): NO